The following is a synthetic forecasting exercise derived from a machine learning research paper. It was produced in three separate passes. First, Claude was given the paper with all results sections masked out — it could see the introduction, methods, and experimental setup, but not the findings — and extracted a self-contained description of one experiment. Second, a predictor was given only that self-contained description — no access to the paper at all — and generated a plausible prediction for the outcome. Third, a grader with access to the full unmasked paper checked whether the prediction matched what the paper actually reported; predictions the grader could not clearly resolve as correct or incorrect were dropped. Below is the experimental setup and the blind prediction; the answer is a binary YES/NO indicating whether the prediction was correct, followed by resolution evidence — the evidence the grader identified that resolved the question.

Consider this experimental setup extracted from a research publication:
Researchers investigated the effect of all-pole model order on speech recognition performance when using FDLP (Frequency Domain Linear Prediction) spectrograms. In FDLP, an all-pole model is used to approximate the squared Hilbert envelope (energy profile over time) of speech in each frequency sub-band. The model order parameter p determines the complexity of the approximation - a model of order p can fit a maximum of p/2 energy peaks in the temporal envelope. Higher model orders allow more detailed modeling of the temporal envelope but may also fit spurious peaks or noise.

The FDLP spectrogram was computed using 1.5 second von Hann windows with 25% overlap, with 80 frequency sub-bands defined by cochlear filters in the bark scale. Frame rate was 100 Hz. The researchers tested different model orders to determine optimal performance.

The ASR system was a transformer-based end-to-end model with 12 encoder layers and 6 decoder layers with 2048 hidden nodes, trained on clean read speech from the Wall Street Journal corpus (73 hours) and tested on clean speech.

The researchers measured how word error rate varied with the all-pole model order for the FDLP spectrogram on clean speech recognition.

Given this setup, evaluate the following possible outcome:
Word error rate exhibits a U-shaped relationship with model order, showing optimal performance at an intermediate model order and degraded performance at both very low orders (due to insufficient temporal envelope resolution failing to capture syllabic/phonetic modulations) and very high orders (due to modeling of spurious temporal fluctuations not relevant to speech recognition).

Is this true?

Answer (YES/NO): NO